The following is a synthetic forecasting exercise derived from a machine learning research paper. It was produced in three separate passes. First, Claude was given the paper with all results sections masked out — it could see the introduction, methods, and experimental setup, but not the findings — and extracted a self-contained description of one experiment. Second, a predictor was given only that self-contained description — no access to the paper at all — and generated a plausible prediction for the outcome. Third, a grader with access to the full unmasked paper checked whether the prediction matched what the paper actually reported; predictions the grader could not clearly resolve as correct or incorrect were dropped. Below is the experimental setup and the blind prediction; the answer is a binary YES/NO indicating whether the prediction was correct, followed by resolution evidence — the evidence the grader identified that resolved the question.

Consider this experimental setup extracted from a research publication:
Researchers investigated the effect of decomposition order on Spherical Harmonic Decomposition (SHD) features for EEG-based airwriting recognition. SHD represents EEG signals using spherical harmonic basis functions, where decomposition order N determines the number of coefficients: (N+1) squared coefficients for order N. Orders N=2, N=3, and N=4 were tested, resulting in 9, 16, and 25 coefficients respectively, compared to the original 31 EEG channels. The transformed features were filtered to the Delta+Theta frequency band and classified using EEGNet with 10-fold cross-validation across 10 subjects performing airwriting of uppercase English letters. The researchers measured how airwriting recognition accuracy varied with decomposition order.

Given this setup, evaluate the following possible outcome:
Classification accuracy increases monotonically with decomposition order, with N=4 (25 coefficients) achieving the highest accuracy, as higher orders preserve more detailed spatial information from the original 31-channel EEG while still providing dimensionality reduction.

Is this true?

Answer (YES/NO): YES